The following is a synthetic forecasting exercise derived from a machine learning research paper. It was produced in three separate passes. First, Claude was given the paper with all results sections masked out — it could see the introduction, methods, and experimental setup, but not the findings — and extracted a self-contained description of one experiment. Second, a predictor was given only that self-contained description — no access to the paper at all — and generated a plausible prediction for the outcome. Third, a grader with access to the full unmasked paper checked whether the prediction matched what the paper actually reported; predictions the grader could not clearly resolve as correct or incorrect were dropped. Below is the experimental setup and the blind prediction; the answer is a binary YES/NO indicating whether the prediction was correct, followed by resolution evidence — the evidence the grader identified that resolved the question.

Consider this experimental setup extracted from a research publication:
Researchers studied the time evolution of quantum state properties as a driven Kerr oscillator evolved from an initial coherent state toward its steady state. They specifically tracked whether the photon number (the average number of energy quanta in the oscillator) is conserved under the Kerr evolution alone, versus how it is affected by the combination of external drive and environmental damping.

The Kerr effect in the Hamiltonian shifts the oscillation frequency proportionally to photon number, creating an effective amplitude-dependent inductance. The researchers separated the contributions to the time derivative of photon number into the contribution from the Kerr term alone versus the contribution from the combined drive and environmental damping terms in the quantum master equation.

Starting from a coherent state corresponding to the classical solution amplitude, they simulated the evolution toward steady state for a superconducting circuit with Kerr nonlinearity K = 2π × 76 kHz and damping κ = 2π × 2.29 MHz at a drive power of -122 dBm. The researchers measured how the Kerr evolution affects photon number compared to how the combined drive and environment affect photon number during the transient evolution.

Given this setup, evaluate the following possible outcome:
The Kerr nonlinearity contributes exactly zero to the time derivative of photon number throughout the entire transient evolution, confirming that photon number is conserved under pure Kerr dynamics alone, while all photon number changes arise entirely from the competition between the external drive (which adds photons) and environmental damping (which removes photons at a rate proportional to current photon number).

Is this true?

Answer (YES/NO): YES